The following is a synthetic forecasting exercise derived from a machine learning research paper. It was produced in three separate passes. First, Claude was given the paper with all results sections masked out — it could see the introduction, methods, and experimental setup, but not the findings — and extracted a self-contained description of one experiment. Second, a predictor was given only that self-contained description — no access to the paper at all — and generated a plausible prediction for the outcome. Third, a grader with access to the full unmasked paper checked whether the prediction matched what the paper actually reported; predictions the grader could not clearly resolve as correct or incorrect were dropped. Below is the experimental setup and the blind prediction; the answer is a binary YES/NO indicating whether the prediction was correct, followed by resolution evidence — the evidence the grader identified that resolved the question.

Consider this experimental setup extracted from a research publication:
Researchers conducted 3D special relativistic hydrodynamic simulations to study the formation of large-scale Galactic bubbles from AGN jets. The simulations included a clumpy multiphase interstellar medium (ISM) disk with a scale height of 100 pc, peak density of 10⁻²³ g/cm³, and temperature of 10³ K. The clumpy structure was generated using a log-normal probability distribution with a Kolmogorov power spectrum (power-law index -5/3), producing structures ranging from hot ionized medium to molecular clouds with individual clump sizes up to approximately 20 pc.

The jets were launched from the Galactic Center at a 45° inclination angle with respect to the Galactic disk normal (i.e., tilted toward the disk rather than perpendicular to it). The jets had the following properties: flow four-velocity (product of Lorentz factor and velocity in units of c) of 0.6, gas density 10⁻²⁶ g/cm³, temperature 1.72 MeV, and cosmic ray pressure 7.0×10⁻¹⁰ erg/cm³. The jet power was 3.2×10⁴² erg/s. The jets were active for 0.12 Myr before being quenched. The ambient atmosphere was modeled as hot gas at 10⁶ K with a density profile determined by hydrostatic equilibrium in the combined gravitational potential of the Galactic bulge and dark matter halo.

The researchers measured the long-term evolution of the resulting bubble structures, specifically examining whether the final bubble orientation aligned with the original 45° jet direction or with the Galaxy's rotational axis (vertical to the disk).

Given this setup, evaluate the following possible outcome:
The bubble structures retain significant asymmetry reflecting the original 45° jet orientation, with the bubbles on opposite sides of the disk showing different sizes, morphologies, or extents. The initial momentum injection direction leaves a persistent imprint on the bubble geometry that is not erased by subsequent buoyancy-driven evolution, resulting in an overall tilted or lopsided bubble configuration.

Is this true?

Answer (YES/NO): NO